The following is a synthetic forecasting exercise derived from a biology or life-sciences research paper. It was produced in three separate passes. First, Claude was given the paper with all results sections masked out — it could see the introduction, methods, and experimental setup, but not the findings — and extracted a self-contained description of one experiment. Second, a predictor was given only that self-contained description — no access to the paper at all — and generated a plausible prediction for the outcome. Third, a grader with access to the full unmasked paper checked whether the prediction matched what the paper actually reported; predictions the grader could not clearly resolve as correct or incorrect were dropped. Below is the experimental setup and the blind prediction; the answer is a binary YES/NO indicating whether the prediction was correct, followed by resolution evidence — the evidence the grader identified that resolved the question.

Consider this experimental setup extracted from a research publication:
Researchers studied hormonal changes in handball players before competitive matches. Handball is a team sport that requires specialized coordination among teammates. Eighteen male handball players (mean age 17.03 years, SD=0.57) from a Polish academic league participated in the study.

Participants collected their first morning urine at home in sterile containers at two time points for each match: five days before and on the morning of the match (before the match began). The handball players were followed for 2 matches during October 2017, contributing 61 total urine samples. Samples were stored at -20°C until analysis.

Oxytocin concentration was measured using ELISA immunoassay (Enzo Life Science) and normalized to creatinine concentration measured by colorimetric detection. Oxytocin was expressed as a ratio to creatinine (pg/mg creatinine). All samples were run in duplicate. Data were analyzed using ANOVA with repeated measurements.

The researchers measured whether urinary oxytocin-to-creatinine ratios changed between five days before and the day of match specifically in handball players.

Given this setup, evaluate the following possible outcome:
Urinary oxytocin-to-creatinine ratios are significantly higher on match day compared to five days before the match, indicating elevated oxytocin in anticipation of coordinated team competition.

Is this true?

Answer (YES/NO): NO